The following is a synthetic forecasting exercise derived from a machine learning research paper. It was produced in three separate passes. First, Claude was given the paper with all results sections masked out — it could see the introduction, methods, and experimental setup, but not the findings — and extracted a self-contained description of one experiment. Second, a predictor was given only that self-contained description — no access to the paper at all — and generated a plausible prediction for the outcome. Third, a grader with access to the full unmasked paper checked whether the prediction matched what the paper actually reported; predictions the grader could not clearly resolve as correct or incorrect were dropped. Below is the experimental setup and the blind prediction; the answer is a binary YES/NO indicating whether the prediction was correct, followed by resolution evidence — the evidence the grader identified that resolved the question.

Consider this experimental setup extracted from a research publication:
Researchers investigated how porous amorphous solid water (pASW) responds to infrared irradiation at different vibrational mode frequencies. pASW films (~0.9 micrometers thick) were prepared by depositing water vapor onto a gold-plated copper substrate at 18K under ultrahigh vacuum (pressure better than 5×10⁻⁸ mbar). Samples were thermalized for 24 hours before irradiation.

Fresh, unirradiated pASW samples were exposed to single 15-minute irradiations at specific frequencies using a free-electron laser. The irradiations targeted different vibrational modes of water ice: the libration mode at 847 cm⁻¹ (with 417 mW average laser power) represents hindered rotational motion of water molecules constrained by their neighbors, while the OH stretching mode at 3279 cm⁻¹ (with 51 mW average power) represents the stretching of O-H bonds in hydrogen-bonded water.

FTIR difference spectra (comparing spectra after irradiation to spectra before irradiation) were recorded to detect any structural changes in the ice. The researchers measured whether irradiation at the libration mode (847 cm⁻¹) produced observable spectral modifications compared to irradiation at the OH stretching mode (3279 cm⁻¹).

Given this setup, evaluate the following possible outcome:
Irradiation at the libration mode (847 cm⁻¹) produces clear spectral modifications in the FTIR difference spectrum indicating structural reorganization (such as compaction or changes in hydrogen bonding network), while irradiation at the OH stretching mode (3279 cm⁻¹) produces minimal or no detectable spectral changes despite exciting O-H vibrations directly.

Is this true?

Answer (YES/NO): NO